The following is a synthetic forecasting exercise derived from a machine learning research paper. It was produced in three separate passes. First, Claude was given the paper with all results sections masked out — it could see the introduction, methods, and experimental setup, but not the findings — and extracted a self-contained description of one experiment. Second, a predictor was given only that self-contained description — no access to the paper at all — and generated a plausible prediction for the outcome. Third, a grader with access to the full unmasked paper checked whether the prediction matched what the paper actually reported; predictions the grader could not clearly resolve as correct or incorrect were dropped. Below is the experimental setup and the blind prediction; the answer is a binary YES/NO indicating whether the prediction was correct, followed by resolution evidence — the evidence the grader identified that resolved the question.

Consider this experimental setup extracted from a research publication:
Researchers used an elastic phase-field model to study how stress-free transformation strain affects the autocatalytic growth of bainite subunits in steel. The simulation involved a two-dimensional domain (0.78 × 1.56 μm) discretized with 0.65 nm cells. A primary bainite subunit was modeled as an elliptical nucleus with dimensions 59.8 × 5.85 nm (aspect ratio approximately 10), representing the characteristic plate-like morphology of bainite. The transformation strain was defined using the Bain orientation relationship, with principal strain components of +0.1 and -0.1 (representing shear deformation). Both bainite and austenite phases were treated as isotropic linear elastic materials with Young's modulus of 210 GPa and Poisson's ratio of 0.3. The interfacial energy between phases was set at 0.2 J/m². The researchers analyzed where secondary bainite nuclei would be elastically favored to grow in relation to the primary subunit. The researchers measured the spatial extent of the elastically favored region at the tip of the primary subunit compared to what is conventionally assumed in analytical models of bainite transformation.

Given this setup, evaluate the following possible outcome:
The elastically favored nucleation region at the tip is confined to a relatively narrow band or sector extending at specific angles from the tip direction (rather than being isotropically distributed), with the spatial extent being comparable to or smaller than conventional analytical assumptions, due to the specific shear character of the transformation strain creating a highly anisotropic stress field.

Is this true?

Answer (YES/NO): NO